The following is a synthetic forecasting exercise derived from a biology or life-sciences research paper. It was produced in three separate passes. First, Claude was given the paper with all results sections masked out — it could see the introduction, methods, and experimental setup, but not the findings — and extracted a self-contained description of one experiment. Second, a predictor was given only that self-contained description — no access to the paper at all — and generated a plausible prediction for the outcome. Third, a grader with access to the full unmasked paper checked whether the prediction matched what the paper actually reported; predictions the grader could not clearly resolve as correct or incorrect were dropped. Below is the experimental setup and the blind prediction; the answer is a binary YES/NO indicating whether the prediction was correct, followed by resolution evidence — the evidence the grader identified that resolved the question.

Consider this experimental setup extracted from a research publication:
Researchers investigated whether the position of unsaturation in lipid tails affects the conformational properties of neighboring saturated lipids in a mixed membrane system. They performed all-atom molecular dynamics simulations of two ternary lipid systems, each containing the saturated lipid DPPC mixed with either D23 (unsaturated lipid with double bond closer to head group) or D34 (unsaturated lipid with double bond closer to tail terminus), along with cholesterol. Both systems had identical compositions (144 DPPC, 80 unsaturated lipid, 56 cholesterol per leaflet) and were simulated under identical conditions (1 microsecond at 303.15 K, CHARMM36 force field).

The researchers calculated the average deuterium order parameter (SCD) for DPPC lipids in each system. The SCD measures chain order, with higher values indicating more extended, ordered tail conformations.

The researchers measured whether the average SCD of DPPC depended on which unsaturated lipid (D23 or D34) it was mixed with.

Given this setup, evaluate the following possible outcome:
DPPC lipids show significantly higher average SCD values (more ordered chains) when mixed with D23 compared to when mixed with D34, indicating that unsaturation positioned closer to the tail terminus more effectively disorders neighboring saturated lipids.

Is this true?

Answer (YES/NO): NO